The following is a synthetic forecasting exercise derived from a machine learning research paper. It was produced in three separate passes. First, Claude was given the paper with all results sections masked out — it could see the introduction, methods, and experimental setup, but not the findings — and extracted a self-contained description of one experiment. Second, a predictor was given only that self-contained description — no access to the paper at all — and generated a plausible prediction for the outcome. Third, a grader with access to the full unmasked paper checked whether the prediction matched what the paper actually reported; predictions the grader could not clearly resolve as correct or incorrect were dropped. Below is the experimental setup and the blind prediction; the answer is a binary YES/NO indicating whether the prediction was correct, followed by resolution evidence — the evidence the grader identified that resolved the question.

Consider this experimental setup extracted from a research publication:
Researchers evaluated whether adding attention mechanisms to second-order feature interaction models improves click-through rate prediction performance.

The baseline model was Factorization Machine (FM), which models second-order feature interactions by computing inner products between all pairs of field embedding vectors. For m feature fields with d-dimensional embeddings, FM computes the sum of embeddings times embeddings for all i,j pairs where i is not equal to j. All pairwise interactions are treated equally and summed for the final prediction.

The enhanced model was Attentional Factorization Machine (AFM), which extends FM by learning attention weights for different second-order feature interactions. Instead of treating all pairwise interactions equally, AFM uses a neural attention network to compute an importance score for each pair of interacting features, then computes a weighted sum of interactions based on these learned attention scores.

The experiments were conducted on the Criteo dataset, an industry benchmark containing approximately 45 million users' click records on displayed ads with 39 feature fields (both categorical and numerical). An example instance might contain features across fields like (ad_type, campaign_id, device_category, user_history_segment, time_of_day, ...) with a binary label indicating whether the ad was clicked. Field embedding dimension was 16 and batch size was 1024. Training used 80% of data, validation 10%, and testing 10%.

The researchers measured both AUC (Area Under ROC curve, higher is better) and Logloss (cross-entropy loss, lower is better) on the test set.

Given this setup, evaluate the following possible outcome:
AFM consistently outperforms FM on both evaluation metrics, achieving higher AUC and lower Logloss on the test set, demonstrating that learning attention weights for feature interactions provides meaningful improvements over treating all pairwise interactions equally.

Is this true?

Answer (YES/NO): YES